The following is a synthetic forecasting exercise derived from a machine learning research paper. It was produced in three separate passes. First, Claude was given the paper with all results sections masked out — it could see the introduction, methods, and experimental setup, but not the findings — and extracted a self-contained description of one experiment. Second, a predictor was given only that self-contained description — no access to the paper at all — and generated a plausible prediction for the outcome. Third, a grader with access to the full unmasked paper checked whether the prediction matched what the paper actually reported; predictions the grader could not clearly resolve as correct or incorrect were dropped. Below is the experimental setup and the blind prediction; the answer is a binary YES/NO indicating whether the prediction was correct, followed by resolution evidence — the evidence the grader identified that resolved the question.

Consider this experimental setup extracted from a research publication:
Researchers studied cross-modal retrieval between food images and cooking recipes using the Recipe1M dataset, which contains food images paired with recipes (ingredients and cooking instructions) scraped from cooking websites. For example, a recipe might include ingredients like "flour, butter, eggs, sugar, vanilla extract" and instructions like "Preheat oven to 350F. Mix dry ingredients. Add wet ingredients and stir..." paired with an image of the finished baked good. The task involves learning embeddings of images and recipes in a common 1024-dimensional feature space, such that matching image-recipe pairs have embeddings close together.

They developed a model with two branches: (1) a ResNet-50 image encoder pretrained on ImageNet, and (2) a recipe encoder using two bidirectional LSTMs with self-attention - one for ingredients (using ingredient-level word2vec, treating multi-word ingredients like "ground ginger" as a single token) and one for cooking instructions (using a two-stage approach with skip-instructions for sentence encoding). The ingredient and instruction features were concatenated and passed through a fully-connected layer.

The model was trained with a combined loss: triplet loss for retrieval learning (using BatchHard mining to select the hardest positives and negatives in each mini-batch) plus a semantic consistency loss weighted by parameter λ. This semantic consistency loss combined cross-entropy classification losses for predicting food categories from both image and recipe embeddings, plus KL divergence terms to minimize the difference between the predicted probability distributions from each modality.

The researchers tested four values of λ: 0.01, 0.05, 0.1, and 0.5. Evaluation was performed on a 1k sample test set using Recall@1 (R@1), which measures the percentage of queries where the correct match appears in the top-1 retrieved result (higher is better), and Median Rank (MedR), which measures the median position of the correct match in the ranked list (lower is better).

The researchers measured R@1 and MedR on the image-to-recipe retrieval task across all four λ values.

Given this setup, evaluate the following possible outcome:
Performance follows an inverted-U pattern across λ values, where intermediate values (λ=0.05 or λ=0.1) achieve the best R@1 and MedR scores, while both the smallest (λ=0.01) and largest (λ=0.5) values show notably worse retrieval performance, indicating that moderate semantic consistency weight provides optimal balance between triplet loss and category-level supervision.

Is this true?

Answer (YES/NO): NO